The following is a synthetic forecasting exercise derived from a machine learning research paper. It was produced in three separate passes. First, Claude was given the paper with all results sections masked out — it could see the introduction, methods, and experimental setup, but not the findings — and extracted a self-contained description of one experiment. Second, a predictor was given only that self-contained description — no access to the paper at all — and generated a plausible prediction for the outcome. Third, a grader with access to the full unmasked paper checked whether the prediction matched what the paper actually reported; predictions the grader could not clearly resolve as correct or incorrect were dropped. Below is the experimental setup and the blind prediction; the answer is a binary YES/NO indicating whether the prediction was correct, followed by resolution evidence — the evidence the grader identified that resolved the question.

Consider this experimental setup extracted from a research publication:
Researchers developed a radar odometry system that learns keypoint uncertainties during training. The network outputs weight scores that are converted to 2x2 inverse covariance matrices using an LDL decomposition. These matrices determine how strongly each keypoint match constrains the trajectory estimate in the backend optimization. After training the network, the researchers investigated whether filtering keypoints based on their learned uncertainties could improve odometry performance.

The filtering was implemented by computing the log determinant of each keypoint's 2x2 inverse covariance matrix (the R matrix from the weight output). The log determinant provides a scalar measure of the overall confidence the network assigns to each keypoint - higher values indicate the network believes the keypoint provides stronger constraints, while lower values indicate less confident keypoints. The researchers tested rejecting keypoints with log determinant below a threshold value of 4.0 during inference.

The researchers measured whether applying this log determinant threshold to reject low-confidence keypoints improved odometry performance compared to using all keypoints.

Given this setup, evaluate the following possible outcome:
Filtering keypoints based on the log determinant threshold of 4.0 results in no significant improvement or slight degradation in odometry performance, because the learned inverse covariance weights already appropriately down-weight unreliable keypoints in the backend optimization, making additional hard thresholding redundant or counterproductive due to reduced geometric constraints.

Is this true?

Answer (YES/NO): NO